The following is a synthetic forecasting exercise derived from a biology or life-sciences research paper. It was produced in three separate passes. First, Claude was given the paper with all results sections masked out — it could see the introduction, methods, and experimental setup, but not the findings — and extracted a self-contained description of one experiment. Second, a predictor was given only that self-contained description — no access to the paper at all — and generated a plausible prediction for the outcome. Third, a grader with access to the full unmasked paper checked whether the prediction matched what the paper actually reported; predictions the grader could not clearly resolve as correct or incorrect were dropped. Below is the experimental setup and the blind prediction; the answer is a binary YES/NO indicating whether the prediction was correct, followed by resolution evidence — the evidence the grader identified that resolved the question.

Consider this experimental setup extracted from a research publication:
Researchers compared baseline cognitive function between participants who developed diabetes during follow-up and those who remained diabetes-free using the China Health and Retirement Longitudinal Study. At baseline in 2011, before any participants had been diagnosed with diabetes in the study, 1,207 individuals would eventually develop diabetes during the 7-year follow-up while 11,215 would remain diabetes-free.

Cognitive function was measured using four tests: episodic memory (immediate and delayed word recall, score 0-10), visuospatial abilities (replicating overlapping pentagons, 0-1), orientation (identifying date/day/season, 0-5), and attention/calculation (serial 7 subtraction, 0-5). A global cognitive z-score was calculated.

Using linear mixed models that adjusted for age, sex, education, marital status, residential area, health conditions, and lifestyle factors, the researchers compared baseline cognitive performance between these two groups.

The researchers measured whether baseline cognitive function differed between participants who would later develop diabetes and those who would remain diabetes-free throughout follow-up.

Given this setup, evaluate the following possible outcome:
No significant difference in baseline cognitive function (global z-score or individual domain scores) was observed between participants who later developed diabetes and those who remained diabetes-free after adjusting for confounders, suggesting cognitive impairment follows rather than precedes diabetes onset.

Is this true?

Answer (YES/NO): YES